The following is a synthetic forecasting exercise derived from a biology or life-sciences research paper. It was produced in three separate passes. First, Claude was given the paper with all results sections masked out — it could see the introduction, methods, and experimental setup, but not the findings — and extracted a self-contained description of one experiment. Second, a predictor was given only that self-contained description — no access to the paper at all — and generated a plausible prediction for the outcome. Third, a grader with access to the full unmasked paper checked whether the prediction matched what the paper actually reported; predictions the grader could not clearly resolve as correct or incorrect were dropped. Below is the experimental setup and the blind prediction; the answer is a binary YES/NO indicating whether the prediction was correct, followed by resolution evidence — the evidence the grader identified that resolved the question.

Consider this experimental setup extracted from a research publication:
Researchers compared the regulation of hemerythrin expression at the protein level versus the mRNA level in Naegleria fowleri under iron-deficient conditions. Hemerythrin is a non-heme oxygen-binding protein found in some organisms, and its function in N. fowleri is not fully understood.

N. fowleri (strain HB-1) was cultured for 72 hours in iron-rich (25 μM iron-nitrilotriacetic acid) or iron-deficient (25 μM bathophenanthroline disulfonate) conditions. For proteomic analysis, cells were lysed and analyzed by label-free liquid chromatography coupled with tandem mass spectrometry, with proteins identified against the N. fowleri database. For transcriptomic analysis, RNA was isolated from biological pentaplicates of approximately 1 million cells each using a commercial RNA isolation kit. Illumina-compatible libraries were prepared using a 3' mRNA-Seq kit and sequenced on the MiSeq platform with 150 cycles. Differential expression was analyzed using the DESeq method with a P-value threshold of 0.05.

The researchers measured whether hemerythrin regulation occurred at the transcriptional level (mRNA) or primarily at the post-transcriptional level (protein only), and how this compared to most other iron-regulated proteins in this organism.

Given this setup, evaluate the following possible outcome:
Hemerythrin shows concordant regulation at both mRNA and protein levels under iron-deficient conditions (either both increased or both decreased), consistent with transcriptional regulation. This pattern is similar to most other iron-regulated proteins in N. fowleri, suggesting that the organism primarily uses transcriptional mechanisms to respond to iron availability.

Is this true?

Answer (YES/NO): NO